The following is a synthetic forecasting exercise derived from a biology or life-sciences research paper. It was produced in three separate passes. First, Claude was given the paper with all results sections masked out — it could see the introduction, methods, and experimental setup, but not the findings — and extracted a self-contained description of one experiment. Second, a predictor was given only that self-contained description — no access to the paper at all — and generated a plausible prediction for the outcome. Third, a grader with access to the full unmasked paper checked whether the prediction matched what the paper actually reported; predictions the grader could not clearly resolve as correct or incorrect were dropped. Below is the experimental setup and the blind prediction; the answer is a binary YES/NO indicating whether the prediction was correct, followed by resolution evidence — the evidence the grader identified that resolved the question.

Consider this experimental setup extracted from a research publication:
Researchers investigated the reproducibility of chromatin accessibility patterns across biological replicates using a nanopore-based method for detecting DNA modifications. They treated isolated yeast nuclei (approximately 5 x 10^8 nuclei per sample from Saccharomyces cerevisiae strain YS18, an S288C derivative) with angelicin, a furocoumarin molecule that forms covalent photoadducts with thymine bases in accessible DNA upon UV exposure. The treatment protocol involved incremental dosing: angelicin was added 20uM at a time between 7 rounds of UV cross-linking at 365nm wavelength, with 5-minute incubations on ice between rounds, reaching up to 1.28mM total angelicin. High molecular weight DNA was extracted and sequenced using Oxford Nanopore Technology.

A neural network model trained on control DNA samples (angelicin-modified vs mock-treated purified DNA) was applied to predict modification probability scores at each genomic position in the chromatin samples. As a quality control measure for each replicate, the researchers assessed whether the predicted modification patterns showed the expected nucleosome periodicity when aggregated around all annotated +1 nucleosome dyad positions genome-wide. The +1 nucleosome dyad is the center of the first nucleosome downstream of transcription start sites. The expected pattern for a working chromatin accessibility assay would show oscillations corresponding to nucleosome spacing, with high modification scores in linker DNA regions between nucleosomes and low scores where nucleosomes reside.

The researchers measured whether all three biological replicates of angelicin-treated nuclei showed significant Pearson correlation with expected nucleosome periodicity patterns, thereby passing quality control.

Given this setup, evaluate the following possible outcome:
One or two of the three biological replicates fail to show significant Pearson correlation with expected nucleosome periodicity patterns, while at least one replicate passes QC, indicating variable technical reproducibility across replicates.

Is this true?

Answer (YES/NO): YES